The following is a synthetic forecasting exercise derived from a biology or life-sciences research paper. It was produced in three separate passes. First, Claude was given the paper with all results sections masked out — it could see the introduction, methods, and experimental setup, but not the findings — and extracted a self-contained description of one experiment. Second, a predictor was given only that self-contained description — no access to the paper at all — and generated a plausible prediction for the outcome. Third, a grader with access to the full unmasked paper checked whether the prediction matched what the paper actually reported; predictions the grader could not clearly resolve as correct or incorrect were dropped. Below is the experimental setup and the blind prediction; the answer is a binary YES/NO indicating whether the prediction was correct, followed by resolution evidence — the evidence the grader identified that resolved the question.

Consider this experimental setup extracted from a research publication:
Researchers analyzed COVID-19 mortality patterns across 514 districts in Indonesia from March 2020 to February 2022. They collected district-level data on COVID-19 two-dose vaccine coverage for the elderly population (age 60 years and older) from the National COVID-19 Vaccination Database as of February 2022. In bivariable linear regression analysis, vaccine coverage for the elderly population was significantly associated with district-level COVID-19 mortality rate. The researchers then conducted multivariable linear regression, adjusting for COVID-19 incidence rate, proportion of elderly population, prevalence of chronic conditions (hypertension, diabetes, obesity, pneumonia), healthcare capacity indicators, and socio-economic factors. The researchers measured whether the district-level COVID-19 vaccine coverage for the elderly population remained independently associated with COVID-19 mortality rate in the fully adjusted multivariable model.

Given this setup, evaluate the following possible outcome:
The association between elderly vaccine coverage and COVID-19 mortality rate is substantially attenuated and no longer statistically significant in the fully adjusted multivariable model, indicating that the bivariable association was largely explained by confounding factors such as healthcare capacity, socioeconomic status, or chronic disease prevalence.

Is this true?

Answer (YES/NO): YES